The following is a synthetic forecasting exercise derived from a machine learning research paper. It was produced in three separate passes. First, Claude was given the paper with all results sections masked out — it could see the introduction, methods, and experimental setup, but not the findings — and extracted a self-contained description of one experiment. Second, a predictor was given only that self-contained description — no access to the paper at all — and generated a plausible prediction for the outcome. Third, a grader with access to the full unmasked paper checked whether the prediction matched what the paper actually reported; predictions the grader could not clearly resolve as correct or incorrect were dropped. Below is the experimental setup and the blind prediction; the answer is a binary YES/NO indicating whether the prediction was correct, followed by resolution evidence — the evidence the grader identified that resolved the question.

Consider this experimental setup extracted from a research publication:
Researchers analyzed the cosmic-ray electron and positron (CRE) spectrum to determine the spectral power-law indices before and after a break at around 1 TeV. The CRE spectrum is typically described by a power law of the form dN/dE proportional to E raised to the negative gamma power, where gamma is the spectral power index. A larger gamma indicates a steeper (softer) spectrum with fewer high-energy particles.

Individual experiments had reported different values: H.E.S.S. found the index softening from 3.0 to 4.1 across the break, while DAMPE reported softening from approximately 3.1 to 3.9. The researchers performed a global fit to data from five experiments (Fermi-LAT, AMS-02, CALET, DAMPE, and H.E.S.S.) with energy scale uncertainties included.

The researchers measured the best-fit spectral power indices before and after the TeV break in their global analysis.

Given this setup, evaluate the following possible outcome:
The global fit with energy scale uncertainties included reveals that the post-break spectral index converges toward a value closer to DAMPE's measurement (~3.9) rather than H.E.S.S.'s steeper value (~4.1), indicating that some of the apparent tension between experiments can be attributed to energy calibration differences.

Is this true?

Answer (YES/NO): YES